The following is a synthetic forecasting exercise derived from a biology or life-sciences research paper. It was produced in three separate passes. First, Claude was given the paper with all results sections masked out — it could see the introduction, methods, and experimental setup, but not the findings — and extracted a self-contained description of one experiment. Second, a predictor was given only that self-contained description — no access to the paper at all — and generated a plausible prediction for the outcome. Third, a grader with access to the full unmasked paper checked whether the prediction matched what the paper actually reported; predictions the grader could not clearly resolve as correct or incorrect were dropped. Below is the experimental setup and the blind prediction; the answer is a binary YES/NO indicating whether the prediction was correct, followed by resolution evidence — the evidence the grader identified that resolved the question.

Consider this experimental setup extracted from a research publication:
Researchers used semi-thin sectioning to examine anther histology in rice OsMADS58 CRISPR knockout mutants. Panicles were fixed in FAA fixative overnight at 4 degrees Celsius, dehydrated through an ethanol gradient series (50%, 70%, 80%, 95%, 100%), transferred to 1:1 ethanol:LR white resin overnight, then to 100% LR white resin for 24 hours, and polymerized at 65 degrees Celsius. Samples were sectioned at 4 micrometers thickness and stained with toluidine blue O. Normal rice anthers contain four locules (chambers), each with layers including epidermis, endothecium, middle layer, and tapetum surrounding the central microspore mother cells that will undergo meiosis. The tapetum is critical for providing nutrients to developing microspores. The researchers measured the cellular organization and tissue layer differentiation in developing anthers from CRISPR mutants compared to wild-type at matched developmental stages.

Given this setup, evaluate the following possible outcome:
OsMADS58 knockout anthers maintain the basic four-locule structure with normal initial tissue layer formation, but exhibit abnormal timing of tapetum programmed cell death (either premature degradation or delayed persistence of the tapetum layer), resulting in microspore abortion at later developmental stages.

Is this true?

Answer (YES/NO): YES